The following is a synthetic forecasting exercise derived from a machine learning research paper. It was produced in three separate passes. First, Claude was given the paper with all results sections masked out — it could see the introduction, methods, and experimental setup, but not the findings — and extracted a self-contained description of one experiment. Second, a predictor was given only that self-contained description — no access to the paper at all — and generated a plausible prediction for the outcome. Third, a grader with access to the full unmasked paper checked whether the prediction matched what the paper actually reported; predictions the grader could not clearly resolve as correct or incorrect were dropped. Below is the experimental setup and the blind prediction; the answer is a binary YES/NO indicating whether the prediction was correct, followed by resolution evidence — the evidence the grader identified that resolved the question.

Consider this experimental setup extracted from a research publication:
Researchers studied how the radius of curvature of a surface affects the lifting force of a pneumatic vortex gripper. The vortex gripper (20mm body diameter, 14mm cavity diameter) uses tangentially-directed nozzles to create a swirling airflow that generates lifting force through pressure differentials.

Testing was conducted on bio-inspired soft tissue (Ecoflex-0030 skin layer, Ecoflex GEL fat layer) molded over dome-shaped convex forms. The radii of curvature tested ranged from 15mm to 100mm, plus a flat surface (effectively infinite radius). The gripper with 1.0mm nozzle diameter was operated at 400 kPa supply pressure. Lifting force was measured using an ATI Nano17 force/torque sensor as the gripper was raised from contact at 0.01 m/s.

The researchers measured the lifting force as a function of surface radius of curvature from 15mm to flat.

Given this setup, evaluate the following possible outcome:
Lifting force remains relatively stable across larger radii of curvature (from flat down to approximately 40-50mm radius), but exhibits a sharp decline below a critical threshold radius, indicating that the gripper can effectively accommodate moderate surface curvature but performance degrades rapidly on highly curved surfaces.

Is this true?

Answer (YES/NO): NO